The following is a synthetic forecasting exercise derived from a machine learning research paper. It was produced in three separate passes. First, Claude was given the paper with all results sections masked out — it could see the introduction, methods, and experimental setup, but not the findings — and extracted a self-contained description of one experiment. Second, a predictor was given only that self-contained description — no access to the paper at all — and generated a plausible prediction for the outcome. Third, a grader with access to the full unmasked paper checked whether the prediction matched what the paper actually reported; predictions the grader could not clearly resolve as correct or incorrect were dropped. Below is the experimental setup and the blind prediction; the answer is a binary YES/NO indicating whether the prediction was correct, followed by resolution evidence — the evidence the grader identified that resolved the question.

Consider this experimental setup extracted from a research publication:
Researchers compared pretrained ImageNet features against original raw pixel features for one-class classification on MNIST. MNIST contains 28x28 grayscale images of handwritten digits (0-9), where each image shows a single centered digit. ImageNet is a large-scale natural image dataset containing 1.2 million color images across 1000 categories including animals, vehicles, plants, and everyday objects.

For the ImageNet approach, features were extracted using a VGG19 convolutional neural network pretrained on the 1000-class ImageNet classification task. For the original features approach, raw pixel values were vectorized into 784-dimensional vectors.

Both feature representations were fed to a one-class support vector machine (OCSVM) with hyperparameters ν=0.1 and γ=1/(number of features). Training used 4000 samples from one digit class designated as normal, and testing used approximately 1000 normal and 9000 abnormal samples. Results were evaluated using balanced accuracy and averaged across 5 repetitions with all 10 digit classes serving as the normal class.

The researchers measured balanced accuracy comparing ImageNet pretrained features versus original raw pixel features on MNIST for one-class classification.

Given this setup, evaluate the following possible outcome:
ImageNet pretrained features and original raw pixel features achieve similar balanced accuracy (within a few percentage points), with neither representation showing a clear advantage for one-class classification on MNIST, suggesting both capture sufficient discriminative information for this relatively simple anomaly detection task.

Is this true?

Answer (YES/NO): NO